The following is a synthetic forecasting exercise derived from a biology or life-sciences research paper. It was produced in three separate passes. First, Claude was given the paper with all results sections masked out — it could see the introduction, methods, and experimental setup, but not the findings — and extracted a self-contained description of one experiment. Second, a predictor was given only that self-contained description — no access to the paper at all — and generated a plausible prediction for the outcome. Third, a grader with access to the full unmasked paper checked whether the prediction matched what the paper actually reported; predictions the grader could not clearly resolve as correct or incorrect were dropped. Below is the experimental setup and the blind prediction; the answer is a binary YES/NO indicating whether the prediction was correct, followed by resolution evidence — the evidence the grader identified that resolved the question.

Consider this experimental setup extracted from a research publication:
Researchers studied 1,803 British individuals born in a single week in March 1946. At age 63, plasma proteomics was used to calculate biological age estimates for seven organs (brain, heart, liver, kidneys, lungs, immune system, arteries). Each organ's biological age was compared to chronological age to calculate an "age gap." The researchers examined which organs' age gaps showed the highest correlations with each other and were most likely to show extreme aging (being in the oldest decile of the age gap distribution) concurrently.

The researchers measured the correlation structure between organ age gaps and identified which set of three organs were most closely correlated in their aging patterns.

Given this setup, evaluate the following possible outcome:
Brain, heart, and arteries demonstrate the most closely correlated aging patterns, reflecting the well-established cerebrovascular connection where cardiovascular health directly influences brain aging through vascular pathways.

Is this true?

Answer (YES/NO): NO